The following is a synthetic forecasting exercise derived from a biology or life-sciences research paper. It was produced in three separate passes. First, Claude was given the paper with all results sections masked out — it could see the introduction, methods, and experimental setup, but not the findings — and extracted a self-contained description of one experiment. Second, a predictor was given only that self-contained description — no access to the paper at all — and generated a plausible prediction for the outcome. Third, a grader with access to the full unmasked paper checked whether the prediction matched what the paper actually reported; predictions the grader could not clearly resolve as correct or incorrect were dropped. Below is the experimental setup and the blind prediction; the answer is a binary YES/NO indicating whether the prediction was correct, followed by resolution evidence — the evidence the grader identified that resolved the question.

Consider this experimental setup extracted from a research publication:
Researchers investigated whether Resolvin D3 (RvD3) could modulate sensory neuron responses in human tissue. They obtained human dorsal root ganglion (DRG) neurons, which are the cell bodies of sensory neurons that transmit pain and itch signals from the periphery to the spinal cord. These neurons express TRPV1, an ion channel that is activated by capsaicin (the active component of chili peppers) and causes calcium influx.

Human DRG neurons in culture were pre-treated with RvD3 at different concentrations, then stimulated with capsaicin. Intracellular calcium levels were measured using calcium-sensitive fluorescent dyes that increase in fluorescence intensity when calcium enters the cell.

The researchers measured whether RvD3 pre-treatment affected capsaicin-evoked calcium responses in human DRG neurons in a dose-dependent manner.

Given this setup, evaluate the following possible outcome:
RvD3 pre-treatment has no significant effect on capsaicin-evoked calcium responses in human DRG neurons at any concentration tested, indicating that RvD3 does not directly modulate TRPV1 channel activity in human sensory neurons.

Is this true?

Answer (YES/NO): NO